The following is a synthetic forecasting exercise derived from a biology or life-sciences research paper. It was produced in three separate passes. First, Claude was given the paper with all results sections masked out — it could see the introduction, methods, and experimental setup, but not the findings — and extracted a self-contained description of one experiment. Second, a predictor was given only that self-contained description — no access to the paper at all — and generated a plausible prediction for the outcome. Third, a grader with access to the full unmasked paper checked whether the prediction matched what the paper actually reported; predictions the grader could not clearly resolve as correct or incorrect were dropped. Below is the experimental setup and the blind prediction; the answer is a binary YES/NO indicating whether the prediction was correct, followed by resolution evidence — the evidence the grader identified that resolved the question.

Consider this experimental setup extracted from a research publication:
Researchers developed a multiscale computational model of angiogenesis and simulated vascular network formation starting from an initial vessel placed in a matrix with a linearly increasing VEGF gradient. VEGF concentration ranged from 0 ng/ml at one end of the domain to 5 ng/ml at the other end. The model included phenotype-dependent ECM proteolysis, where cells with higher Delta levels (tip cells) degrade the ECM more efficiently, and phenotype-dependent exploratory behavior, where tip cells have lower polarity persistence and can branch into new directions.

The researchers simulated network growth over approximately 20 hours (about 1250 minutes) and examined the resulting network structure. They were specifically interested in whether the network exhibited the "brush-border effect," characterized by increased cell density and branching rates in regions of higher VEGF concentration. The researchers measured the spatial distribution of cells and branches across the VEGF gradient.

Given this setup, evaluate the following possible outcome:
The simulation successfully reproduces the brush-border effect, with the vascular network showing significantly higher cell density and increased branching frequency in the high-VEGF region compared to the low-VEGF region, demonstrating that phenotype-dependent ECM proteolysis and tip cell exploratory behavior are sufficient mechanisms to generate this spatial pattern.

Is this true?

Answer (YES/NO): YES